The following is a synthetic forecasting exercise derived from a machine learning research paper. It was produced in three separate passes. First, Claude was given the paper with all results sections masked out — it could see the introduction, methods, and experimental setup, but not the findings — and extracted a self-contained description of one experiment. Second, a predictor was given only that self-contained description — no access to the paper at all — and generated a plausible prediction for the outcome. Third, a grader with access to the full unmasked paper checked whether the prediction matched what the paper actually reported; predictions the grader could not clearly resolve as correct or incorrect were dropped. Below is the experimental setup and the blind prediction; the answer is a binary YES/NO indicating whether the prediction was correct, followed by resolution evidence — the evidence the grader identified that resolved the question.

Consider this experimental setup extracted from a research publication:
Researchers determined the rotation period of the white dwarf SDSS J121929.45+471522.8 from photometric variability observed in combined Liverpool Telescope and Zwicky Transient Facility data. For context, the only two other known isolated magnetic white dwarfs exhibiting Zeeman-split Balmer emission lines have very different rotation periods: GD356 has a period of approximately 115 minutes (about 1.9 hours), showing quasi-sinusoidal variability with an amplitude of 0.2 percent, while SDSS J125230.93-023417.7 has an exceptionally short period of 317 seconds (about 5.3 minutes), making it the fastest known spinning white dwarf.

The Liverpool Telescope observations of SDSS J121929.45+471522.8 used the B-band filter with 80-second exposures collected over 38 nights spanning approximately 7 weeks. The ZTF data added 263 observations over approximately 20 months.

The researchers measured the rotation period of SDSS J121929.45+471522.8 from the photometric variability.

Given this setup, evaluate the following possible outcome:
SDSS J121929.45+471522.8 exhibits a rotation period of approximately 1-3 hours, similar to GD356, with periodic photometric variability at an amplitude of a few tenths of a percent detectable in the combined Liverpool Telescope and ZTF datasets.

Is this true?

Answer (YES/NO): NO